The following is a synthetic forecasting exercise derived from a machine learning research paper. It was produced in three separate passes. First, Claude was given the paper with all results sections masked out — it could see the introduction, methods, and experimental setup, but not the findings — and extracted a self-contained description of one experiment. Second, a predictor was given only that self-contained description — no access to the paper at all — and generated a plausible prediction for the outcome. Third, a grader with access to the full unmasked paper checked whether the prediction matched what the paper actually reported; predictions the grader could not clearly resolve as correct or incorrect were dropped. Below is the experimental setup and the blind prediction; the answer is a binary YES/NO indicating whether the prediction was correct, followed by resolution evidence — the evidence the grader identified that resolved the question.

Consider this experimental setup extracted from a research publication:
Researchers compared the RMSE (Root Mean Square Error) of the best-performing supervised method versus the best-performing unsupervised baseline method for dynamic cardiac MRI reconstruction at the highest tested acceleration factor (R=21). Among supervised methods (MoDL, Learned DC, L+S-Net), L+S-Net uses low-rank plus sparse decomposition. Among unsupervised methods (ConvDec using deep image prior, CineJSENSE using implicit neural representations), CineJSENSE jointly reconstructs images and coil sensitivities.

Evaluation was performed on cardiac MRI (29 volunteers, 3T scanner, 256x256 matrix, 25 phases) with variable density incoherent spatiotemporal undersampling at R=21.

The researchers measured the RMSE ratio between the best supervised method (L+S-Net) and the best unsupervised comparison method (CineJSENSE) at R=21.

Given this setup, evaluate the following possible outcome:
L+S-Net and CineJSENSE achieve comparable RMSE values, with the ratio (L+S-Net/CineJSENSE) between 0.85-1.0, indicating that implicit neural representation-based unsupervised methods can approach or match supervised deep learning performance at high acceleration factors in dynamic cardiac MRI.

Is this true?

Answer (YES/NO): NO